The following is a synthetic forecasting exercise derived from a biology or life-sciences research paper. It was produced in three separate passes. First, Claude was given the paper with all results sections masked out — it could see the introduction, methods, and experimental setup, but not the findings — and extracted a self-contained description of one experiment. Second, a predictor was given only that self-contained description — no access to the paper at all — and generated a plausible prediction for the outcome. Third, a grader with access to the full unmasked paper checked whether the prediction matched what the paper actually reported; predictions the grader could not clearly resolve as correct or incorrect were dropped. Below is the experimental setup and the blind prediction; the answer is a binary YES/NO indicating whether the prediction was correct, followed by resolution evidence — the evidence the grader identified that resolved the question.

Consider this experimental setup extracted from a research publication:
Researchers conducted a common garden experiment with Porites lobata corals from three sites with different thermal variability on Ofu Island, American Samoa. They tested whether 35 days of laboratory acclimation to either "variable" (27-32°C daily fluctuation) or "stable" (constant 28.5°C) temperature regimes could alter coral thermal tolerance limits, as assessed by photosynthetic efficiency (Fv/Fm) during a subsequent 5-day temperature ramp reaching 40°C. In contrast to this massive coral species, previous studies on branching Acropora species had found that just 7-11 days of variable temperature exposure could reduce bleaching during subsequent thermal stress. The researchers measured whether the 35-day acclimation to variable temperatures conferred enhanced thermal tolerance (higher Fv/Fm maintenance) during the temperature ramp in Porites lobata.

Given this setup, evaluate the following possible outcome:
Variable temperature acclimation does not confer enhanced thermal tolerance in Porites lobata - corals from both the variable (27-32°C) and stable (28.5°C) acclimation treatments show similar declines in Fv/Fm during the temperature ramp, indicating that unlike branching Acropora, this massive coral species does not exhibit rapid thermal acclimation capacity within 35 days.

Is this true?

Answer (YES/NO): YES